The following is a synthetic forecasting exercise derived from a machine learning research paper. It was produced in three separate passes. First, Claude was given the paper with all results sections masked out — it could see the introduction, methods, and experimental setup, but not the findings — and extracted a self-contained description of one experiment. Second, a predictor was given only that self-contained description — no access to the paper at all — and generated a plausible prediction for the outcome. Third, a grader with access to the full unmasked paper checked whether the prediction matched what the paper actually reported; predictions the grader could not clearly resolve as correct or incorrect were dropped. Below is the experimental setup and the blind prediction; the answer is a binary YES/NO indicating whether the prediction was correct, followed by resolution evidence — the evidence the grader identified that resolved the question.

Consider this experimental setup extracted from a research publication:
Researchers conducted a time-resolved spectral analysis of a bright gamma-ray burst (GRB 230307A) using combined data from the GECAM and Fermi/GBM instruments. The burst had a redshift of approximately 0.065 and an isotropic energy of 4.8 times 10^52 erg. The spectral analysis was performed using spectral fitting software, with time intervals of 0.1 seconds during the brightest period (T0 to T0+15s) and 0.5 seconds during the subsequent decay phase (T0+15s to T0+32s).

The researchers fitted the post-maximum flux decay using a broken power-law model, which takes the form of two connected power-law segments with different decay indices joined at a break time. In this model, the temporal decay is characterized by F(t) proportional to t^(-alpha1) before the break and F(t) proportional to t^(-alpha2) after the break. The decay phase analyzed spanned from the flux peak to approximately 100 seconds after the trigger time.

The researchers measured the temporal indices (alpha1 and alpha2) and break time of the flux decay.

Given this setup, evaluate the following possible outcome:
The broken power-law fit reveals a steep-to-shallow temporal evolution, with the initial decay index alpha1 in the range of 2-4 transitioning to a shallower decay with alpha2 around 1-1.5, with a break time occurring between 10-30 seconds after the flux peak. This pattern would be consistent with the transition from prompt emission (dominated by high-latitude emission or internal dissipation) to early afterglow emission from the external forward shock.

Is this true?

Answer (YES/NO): NO